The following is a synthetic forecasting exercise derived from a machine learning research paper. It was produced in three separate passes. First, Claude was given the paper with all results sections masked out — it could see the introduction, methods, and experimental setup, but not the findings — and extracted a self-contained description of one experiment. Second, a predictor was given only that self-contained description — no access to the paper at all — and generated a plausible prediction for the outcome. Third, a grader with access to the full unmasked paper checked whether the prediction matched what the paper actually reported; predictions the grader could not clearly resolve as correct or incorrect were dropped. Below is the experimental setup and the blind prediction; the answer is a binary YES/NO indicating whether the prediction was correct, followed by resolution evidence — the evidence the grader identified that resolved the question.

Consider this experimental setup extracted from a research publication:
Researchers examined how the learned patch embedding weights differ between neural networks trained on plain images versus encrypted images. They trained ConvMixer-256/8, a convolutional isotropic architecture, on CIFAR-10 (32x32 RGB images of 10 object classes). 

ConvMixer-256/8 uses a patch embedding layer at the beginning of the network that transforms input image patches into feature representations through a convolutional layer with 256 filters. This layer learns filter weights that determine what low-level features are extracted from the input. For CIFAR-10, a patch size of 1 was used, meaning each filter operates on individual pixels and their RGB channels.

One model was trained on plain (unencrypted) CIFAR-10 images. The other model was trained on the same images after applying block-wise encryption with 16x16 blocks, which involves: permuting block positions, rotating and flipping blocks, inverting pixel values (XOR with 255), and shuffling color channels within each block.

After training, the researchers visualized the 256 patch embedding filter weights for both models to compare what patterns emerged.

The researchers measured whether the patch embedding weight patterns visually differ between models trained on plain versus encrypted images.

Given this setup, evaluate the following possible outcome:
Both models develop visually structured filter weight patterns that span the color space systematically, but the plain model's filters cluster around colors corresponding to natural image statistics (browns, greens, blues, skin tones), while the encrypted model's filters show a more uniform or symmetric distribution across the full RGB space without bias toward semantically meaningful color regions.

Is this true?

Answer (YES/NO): NO